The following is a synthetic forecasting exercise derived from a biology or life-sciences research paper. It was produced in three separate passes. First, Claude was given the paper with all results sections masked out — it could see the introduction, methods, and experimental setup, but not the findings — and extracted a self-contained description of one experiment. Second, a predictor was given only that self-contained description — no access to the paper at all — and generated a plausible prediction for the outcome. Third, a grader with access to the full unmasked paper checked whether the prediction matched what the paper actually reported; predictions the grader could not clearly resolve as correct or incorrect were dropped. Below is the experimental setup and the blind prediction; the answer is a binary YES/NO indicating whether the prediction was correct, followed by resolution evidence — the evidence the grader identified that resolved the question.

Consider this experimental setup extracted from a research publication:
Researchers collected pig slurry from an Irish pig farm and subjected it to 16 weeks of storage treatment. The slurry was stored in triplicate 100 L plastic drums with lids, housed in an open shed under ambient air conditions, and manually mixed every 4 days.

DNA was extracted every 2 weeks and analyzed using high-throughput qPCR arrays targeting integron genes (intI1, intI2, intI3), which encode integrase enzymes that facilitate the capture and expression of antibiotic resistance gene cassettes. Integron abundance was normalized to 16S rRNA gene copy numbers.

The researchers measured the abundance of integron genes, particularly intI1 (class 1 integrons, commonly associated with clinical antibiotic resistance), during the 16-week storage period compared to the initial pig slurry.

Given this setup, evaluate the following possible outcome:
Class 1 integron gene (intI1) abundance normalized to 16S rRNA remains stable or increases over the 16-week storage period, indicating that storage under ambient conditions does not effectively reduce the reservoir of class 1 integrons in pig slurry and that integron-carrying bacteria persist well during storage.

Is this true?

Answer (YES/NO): YES